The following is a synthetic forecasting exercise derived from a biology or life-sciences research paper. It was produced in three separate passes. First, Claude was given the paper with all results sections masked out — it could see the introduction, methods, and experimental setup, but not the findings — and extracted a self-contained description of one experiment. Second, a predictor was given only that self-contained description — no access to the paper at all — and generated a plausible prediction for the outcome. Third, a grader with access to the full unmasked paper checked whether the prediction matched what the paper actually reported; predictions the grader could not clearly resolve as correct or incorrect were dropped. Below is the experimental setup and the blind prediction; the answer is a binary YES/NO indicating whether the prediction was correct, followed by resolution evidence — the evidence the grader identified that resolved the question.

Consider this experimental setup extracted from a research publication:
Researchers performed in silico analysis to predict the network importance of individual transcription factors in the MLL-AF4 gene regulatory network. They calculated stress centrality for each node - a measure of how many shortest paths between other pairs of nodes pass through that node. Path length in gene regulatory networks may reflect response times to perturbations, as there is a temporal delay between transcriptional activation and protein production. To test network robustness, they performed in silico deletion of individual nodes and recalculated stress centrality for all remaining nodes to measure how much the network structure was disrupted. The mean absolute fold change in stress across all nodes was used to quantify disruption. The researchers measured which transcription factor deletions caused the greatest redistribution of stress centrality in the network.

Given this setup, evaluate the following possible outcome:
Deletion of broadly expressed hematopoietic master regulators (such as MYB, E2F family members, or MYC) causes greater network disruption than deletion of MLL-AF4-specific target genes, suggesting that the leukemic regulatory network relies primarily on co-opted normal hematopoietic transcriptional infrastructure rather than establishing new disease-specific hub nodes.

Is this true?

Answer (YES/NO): NO